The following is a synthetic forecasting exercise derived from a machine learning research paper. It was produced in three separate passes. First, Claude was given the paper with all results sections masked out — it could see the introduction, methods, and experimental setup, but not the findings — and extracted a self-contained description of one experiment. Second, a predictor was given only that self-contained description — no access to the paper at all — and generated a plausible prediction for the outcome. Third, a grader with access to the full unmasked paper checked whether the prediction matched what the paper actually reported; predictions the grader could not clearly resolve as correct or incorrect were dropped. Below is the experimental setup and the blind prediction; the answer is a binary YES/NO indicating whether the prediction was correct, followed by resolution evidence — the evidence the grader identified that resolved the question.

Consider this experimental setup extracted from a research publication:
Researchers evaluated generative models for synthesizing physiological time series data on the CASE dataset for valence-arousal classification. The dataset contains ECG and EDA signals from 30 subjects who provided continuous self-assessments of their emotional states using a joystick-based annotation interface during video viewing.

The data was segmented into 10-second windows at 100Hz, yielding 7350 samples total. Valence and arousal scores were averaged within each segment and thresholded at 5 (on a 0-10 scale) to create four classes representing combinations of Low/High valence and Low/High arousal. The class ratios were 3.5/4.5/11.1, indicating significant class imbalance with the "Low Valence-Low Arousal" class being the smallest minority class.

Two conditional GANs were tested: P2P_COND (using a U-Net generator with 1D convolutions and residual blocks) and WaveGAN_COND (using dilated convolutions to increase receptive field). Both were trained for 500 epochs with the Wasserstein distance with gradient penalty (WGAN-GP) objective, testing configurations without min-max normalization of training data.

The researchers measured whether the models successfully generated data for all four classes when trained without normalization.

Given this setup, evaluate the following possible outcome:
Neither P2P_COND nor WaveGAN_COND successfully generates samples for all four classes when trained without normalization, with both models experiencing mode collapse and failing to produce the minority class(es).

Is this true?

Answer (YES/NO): YES